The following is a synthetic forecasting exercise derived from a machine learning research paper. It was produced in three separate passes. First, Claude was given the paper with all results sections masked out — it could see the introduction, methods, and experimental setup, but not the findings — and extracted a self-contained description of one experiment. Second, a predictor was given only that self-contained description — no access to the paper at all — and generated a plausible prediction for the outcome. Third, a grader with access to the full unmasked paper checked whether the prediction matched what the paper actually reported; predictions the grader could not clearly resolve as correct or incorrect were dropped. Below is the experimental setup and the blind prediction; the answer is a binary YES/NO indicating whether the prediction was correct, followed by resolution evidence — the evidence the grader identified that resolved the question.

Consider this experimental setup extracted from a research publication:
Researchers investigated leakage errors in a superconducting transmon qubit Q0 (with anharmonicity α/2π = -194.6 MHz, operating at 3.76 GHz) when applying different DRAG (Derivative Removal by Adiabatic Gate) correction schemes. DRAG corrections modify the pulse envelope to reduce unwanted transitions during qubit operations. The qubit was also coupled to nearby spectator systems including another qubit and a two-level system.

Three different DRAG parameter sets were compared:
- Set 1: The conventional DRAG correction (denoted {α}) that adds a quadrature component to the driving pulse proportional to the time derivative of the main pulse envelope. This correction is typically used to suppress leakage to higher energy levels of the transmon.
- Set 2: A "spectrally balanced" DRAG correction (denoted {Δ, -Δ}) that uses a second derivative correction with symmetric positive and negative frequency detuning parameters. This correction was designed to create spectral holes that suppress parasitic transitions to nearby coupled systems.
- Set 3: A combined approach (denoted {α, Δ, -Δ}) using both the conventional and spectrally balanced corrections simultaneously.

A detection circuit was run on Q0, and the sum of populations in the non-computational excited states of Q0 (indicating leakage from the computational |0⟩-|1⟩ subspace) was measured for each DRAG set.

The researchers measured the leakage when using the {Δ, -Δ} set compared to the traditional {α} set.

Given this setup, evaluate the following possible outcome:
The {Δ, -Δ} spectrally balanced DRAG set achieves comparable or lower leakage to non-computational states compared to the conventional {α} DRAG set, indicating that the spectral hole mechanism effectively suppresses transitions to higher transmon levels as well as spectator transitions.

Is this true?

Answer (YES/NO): NO